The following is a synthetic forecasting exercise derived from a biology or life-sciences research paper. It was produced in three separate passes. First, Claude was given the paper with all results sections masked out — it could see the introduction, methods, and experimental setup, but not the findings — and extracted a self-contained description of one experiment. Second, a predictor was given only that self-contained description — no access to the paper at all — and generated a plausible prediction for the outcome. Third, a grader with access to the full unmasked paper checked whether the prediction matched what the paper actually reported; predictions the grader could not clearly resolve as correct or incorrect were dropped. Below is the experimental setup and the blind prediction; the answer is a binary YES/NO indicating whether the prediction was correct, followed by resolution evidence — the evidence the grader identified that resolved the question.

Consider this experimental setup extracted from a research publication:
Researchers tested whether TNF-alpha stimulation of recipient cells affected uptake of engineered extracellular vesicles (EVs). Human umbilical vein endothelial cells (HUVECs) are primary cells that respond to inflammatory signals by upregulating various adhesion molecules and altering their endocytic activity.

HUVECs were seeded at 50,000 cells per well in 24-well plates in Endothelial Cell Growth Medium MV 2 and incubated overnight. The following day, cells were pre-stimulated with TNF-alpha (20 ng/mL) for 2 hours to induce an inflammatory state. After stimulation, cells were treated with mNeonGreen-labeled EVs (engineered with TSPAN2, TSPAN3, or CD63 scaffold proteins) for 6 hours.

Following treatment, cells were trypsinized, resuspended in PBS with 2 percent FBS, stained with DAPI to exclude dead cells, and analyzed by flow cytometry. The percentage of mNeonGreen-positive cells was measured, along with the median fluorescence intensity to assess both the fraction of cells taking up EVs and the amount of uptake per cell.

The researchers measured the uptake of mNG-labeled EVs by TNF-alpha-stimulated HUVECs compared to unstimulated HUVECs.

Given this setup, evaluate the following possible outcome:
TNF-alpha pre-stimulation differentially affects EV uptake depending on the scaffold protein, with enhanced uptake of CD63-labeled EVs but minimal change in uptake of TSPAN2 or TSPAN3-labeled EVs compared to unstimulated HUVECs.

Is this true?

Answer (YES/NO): NO